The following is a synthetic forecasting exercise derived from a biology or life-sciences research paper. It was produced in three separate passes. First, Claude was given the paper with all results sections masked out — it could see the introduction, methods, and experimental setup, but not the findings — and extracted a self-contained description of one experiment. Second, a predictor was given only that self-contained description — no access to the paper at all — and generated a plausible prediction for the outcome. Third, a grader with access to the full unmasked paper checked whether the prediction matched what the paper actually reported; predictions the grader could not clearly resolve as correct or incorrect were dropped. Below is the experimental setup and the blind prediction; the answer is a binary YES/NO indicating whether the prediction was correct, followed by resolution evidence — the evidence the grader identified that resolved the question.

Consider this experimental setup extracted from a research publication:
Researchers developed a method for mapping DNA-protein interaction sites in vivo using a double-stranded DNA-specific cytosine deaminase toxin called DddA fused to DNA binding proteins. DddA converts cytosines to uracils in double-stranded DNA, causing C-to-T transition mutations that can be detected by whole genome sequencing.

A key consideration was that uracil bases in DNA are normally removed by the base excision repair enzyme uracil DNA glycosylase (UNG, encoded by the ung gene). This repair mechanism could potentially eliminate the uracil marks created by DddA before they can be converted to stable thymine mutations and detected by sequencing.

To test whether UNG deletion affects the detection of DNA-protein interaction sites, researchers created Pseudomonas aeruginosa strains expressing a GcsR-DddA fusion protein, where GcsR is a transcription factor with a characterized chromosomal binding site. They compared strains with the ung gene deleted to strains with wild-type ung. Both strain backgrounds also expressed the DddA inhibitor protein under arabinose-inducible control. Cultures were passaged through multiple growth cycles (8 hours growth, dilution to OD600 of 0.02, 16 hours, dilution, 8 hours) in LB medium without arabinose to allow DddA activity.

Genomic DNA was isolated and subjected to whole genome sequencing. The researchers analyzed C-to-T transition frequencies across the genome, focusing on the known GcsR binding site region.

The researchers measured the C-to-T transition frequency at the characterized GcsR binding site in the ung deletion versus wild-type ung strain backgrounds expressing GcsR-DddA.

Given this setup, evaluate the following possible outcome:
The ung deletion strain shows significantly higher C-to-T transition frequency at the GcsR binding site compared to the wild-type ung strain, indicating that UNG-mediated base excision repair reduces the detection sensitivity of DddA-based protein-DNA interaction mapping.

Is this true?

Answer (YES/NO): YES